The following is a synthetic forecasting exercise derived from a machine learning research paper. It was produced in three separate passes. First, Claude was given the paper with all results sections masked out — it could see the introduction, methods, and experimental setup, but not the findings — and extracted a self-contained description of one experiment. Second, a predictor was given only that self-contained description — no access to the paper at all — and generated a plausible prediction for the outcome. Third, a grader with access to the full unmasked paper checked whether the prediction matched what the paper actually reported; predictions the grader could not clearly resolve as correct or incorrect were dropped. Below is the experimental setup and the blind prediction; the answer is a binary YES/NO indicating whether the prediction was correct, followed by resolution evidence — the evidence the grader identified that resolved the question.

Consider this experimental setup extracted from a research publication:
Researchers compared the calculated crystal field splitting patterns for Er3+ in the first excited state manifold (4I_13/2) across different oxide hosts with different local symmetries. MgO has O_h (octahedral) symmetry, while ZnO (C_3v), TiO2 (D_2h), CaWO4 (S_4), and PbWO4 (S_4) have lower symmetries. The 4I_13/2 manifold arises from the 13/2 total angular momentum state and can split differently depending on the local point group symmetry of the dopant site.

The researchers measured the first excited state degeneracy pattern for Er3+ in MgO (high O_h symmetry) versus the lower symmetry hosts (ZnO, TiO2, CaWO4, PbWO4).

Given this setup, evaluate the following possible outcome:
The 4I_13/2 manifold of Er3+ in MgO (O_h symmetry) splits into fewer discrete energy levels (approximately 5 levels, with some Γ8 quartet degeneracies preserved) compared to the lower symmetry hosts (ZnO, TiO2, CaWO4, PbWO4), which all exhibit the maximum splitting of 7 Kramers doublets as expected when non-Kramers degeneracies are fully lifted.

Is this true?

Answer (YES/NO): YES